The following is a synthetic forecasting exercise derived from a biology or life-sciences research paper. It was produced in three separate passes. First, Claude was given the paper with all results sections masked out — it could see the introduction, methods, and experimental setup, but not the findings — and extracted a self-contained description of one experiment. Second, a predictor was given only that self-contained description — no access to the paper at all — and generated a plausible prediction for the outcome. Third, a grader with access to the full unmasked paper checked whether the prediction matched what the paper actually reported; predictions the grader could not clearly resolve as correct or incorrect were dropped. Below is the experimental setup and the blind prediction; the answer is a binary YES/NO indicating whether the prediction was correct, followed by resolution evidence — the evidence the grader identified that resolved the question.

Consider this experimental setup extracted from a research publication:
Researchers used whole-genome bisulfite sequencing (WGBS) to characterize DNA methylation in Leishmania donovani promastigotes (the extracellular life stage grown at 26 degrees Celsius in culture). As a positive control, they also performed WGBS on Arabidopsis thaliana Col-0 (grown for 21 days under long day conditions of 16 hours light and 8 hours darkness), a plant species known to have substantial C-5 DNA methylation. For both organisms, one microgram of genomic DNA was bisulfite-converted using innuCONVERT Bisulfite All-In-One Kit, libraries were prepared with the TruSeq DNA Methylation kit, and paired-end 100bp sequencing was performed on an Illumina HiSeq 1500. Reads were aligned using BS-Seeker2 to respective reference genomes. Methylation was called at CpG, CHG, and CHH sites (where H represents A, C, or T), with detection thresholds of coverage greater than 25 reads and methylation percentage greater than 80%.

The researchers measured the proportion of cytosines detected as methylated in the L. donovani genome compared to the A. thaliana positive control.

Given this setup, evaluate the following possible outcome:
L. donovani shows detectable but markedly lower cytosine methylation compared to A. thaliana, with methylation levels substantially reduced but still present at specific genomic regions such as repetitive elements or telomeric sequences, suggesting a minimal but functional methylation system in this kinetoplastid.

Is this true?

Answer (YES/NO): NO